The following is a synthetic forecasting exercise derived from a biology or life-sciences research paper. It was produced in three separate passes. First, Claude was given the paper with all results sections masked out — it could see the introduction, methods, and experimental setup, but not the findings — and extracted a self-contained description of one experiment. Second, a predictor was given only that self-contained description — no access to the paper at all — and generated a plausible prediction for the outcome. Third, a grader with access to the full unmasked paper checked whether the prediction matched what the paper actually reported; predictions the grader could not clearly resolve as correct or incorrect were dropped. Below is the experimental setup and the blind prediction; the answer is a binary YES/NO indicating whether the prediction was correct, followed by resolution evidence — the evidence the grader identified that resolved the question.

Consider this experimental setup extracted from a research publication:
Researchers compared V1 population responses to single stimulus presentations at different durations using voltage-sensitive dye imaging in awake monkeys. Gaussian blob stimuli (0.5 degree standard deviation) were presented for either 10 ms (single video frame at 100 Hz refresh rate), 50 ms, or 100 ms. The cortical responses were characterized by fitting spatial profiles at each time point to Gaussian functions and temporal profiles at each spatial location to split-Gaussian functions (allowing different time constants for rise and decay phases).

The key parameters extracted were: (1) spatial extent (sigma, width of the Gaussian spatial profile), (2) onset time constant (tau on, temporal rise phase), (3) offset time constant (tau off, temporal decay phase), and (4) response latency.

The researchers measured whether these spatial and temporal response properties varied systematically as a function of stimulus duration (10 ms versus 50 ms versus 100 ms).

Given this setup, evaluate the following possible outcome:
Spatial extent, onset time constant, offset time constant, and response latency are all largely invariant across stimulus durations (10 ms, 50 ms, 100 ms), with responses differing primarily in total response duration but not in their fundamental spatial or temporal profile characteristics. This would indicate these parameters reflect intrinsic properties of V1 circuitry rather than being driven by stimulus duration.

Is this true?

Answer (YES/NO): YES